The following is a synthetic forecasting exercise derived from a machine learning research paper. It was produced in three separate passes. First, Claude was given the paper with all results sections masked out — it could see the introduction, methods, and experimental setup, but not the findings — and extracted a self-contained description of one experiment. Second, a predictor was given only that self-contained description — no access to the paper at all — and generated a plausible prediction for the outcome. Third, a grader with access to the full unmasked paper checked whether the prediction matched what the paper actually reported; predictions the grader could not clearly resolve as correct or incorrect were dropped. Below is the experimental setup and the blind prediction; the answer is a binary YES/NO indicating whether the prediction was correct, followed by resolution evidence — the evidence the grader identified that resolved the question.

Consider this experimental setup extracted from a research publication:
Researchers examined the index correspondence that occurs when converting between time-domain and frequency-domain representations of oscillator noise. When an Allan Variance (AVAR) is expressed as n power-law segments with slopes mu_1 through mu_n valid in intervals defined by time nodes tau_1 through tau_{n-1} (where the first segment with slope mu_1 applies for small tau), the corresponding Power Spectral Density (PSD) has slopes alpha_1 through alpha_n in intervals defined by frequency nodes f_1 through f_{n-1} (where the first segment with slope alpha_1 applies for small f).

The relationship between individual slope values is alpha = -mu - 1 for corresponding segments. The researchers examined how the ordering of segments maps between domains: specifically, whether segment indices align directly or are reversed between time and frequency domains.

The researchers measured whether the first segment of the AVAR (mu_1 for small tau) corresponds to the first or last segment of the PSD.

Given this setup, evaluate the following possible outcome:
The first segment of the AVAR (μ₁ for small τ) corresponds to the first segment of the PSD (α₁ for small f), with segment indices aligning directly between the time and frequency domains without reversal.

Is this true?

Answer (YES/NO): NO